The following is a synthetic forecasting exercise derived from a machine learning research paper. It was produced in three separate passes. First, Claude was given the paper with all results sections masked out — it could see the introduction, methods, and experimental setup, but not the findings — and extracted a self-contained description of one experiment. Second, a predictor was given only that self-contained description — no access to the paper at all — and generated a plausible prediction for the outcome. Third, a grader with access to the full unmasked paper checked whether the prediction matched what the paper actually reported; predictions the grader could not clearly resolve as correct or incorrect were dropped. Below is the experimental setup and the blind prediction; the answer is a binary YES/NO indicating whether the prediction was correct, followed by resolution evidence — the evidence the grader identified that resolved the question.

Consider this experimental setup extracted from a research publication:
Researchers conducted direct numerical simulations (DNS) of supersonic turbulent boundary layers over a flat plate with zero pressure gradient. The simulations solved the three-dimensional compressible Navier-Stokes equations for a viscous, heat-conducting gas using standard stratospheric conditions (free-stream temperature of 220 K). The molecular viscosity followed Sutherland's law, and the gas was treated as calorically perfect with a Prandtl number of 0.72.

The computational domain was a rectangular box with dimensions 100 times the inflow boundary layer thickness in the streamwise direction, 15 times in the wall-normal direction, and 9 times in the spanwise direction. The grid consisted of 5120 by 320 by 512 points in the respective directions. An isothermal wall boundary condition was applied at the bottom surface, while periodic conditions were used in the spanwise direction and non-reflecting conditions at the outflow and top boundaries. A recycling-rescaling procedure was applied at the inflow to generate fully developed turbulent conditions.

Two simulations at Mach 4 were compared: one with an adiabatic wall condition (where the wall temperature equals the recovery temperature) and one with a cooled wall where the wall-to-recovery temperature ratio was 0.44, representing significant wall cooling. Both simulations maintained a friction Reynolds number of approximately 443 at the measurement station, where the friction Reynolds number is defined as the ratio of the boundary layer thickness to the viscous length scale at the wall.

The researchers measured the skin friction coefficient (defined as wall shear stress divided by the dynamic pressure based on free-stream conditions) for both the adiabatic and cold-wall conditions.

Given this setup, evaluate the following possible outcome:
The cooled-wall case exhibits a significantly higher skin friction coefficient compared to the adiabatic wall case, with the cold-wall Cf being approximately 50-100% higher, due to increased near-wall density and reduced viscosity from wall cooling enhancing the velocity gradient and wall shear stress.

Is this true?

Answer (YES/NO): YES